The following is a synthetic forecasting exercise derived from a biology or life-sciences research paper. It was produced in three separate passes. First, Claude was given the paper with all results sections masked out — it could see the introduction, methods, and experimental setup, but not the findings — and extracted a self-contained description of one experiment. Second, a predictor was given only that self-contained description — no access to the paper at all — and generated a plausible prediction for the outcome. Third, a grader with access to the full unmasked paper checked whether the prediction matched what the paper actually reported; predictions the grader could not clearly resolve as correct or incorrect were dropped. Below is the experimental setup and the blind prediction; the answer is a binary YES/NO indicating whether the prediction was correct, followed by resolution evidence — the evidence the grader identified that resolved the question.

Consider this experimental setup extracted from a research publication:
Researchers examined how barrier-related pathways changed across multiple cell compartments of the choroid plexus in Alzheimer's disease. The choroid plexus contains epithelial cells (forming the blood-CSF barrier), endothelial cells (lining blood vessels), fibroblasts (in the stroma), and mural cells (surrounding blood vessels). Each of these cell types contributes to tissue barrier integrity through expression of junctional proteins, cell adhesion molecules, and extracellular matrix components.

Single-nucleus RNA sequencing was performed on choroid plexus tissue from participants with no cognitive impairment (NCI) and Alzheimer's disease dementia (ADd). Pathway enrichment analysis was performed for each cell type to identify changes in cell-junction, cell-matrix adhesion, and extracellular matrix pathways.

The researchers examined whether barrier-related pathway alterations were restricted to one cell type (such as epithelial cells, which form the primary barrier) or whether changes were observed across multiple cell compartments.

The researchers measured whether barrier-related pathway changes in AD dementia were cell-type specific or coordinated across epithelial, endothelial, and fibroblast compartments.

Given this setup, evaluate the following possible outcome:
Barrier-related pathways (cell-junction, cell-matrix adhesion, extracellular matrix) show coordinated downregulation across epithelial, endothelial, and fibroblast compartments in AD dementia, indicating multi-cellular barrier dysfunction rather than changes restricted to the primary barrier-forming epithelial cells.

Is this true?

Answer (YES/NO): NO